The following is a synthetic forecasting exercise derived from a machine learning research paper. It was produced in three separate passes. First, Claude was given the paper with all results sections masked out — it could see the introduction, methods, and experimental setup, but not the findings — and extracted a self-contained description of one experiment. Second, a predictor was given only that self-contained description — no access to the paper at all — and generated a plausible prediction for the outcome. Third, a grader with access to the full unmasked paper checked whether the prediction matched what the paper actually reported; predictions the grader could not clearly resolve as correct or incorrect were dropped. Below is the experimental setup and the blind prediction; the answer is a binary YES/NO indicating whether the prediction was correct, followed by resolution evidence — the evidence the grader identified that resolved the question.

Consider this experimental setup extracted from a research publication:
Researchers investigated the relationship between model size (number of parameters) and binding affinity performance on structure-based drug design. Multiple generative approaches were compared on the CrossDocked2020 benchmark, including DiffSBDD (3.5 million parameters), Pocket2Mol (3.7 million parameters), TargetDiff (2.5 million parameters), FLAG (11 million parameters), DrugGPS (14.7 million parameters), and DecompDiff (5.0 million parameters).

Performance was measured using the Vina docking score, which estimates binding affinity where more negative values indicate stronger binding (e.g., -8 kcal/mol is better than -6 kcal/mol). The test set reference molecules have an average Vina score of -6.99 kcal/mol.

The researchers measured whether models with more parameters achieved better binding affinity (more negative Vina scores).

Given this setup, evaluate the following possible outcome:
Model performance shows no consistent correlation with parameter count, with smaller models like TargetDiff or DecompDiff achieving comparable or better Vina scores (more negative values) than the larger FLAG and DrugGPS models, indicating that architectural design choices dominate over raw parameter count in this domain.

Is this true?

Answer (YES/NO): NO